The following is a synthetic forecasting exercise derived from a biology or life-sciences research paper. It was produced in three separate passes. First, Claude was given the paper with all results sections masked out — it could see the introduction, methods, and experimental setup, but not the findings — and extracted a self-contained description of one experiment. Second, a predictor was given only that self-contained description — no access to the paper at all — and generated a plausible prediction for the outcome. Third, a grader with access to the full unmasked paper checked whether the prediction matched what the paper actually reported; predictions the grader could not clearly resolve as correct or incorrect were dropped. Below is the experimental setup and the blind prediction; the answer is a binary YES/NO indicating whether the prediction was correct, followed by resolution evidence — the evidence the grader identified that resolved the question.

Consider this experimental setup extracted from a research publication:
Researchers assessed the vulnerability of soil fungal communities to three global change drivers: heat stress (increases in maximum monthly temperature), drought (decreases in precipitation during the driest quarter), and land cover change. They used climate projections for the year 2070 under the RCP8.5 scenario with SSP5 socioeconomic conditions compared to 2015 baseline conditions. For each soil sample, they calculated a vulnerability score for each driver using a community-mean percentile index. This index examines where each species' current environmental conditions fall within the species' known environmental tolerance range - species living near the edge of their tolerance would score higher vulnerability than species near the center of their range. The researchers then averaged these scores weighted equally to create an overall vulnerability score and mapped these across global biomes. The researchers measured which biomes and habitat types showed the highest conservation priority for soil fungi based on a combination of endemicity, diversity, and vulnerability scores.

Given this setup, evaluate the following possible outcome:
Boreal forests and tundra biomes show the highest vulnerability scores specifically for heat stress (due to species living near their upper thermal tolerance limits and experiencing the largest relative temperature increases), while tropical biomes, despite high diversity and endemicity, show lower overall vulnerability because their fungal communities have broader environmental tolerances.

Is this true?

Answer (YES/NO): NO